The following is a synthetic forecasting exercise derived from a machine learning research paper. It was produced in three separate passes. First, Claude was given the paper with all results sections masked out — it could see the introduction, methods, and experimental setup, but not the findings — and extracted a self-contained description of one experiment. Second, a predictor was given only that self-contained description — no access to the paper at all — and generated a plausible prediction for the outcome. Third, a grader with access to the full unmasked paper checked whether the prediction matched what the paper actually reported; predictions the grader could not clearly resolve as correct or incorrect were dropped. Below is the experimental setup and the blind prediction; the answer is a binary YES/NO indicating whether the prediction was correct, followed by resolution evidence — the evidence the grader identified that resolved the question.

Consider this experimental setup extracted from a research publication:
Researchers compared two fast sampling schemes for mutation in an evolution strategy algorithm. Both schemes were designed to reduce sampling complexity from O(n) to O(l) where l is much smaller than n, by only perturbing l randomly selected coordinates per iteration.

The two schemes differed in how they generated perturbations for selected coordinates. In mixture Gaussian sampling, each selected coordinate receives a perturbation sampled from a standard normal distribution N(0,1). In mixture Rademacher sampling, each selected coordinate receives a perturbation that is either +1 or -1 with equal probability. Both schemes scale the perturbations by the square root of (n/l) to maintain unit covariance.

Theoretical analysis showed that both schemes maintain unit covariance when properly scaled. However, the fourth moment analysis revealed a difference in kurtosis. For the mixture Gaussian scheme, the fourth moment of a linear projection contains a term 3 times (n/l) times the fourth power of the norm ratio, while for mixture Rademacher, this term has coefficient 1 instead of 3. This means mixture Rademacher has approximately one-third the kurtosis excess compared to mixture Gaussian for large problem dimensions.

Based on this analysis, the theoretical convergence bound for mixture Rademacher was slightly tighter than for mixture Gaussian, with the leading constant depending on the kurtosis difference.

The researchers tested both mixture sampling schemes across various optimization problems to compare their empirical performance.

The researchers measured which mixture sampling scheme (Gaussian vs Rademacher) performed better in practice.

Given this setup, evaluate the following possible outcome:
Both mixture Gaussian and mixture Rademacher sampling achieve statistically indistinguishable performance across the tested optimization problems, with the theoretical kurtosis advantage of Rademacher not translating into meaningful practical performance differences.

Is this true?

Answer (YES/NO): YES